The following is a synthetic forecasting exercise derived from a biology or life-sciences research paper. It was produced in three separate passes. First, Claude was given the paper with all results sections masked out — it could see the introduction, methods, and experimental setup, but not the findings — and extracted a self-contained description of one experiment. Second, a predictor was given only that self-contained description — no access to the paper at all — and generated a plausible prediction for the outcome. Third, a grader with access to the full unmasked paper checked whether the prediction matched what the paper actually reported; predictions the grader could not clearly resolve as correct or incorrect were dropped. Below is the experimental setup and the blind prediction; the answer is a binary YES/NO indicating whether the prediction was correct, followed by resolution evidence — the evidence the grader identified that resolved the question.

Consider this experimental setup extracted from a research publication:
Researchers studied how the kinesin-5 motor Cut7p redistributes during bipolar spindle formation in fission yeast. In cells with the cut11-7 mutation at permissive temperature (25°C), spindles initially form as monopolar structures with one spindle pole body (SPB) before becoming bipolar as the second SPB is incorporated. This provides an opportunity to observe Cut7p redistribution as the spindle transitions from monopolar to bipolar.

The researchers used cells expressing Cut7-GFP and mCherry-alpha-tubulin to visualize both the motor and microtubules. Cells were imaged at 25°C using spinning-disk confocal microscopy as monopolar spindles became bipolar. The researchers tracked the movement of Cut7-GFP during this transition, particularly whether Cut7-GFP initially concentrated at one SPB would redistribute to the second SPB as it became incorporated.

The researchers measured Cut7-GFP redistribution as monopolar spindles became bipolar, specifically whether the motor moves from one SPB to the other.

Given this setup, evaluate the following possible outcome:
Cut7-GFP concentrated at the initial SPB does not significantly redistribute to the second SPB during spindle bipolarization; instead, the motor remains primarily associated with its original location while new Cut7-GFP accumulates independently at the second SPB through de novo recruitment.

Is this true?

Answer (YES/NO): NO